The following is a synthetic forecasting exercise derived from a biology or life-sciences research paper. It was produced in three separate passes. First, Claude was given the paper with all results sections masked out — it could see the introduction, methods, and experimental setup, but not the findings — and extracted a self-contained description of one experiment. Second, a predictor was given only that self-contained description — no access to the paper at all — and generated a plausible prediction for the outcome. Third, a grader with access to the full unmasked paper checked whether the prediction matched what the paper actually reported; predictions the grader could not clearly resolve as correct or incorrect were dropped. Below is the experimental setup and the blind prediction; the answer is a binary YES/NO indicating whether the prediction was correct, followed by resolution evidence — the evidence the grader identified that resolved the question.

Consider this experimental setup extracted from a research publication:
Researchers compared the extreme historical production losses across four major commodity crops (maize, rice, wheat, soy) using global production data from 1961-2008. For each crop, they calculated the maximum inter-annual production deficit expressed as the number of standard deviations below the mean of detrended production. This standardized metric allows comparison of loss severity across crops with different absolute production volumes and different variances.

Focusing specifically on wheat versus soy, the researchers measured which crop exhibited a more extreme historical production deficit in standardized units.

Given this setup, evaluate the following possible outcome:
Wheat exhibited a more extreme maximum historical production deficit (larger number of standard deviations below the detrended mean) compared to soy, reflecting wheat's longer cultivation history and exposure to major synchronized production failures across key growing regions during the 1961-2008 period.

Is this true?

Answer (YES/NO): YES